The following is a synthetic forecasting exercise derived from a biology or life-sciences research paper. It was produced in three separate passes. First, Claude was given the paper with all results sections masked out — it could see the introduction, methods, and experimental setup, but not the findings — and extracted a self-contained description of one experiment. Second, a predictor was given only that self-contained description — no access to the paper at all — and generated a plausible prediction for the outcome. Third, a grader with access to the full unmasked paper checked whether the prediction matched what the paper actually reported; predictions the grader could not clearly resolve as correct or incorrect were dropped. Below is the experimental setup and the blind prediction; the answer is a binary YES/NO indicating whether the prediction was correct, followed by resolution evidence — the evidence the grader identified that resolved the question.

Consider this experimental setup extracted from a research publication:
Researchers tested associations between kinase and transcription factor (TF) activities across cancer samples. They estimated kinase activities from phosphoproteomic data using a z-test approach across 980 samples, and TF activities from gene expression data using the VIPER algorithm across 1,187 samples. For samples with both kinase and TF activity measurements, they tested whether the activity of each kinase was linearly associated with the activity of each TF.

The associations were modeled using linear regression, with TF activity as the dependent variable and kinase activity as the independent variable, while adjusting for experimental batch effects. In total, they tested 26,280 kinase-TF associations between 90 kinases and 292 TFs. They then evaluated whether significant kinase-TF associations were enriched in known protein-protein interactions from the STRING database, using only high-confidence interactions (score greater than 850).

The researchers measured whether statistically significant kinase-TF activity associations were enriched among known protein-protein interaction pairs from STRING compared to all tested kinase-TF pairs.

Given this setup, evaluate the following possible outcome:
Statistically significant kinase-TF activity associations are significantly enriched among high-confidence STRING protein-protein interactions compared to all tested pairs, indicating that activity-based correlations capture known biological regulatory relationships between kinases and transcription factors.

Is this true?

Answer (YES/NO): YES